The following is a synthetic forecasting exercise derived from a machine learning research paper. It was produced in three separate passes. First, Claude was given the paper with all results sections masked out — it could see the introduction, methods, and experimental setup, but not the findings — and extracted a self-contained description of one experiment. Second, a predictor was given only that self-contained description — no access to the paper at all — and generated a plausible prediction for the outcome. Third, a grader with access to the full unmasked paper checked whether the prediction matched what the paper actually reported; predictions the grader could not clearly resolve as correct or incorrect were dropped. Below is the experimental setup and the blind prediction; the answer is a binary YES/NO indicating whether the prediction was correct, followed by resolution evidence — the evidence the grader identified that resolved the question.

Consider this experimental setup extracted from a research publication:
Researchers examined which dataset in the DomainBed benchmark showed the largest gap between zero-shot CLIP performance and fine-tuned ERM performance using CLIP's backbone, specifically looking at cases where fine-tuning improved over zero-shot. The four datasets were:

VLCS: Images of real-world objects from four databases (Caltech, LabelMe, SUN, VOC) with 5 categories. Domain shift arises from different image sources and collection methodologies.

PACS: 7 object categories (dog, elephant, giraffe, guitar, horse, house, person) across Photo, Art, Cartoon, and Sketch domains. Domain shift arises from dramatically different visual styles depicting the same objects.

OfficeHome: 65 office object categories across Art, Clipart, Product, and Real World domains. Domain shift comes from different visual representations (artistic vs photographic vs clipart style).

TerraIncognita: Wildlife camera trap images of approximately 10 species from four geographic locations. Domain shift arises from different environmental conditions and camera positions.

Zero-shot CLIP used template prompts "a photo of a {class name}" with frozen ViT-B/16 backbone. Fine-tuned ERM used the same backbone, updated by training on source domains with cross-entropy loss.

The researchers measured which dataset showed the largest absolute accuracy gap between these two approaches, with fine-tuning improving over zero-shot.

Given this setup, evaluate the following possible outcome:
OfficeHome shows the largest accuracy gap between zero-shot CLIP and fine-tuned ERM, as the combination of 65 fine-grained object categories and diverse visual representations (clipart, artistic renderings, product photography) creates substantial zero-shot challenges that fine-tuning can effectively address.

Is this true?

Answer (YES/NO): NO